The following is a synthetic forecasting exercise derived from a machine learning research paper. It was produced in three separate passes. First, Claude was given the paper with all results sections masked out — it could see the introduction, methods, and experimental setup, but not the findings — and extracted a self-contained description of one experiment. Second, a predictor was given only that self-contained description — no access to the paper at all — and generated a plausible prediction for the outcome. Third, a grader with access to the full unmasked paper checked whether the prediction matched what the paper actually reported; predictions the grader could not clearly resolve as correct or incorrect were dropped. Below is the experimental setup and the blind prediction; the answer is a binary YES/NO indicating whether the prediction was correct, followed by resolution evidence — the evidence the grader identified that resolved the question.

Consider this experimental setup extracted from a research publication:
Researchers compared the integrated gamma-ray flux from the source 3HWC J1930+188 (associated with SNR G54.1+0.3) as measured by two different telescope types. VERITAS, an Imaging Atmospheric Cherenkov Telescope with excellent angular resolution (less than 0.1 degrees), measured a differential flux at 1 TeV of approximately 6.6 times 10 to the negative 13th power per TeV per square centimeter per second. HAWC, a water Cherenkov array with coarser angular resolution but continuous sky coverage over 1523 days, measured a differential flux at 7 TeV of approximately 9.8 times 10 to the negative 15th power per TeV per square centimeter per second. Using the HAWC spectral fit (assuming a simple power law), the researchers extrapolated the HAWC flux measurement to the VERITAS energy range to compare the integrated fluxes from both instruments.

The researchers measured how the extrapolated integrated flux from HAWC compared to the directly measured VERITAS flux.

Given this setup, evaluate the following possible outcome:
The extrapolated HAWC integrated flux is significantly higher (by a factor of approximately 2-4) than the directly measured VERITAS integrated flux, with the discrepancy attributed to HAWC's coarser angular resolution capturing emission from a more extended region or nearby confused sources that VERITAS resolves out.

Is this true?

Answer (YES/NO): NO